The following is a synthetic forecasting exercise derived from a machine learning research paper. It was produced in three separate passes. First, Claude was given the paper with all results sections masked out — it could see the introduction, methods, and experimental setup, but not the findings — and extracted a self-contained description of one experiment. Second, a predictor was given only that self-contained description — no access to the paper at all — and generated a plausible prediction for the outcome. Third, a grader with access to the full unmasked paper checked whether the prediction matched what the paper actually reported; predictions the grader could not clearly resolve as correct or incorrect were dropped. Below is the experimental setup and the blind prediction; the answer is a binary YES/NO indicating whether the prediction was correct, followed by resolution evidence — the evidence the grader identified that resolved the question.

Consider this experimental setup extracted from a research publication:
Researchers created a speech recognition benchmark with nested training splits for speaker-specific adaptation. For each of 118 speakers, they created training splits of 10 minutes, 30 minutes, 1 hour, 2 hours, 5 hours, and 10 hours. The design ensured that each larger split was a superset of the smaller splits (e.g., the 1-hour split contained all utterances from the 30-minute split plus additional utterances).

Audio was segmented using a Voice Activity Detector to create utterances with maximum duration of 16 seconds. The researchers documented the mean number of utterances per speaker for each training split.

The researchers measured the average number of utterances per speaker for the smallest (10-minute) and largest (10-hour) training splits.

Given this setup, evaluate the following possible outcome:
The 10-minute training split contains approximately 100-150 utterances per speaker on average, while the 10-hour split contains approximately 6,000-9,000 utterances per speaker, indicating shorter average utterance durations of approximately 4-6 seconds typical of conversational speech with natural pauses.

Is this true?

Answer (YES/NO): YES